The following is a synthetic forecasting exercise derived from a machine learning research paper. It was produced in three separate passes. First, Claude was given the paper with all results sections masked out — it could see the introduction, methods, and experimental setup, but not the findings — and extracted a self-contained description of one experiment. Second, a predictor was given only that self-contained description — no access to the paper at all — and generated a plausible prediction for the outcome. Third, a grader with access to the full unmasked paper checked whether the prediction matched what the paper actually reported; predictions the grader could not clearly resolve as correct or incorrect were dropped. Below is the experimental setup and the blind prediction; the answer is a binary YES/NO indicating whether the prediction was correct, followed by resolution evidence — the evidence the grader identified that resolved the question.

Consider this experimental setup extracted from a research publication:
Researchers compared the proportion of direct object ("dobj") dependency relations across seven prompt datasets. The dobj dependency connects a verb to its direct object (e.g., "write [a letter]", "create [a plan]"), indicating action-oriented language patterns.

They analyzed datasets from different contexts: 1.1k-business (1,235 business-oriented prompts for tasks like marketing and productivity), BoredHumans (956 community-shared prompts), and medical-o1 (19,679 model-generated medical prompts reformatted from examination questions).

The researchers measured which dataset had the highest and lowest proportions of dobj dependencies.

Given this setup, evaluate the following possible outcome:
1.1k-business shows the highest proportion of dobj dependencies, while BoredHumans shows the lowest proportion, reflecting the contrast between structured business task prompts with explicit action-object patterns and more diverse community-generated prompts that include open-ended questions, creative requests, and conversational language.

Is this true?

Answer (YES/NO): NO